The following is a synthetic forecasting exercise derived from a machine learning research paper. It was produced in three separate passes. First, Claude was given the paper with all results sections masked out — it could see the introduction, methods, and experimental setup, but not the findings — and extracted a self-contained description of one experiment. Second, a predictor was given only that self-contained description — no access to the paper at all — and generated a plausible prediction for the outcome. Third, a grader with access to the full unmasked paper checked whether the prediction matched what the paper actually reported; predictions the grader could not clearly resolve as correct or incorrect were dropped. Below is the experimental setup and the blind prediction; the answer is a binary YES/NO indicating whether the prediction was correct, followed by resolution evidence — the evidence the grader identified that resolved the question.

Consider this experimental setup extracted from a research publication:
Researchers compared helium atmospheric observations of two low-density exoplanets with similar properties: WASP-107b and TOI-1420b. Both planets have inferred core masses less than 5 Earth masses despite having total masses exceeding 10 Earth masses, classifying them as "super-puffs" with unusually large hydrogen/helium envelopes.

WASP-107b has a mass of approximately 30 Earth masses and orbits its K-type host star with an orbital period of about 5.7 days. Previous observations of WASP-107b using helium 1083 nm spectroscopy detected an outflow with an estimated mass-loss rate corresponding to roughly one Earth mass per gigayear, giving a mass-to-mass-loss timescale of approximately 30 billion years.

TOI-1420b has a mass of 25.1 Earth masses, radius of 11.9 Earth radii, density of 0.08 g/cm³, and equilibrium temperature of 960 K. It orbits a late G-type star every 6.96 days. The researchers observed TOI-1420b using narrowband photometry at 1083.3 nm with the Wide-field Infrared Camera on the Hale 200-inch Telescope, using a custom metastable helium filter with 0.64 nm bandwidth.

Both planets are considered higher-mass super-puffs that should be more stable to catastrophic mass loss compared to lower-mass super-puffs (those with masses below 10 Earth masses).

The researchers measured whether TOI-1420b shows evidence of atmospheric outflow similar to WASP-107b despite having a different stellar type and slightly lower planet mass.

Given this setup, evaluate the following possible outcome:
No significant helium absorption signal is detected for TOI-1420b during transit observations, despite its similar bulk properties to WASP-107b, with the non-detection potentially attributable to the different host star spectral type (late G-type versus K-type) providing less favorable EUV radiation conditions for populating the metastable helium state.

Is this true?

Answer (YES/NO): NO